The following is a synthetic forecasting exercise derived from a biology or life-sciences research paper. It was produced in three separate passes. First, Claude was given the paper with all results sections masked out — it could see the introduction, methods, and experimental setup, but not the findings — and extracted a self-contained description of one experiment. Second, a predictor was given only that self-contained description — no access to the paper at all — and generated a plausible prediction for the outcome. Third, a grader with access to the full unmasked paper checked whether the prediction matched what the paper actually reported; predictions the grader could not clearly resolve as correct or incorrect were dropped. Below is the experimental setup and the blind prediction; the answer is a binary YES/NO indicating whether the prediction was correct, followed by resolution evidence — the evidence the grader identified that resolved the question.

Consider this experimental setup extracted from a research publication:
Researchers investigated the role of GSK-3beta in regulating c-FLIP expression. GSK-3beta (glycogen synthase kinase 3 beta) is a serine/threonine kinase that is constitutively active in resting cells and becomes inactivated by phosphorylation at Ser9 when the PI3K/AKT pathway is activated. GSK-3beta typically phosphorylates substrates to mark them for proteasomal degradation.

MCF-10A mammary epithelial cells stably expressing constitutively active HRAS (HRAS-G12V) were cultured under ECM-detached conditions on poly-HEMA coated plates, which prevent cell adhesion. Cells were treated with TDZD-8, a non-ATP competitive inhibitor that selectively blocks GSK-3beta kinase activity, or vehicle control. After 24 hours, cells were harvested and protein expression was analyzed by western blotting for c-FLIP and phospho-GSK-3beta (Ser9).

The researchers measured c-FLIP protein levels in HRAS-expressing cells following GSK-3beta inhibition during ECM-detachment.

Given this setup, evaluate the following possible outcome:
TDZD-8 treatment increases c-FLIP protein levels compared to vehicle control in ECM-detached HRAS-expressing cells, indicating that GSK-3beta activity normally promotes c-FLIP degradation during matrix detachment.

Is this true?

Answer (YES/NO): NO